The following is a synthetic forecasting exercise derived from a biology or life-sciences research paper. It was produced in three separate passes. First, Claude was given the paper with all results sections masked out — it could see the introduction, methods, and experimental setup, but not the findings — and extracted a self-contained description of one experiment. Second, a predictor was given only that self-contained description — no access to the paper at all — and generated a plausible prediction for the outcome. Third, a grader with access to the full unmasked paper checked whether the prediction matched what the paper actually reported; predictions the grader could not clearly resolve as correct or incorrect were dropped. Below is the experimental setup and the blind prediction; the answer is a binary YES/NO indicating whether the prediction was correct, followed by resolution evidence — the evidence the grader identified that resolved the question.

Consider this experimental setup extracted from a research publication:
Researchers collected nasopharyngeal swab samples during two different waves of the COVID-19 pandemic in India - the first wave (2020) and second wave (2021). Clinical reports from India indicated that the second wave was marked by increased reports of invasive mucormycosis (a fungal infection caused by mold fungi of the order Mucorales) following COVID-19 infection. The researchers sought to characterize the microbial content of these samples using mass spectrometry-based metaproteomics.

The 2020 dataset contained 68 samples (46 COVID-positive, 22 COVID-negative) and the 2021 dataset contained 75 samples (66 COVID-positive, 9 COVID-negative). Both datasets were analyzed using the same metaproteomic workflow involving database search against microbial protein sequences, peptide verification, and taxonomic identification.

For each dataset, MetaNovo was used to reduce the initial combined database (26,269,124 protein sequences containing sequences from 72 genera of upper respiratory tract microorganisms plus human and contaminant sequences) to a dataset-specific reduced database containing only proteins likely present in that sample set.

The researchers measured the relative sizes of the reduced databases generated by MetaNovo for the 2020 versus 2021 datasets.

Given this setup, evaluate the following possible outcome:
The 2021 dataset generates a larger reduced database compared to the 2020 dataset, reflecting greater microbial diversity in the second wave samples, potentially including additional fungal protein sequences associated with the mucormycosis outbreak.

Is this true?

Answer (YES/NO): NO